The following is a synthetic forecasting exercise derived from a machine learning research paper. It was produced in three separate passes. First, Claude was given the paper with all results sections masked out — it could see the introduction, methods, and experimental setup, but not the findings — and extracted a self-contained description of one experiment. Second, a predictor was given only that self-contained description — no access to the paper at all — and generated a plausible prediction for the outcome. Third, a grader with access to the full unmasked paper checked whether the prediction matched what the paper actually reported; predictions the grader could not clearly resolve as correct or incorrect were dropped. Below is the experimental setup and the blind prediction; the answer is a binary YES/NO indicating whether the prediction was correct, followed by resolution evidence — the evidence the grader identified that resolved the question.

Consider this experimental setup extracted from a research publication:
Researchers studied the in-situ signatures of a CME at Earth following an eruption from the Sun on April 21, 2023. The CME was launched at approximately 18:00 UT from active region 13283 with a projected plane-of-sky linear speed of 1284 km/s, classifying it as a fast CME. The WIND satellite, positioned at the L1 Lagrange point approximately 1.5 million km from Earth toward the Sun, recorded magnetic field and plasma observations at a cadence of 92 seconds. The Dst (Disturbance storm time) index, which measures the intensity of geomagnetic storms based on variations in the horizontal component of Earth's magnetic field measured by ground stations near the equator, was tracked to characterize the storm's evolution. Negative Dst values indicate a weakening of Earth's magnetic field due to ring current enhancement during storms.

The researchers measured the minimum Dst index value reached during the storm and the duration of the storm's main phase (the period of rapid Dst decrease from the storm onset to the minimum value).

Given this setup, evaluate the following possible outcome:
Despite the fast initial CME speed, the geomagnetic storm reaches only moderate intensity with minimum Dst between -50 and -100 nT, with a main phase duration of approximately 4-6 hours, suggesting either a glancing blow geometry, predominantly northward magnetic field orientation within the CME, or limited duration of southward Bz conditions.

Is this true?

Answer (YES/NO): NO